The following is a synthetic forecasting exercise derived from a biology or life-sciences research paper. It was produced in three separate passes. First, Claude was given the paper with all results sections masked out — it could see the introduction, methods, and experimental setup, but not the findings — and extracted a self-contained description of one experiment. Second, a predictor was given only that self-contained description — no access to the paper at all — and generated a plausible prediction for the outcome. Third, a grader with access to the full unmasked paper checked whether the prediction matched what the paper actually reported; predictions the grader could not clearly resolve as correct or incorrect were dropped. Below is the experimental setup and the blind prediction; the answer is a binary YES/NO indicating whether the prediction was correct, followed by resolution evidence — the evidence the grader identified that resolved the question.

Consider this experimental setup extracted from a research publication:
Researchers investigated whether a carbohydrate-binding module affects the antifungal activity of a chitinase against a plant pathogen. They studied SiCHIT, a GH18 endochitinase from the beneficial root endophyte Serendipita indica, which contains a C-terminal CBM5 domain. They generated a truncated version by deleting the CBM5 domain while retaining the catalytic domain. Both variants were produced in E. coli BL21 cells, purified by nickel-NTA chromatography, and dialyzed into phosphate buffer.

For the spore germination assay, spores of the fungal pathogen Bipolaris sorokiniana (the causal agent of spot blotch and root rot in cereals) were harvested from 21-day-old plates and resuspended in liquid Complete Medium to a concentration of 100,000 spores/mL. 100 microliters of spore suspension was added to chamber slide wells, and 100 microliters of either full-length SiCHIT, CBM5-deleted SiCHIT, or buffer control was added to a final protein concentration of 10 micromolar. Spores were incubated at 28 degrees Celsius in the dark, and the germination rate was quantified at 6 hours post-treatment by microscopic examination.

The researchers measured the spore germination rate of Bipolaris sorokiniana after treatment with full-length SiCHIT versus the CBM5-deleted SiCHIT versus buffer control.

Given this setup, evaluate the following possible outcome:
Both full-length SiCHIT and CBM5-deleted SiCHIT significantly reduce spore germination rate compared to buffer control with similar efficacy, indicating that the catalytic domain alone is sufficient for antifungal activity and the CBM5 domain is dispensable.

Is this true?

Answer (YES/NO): NO